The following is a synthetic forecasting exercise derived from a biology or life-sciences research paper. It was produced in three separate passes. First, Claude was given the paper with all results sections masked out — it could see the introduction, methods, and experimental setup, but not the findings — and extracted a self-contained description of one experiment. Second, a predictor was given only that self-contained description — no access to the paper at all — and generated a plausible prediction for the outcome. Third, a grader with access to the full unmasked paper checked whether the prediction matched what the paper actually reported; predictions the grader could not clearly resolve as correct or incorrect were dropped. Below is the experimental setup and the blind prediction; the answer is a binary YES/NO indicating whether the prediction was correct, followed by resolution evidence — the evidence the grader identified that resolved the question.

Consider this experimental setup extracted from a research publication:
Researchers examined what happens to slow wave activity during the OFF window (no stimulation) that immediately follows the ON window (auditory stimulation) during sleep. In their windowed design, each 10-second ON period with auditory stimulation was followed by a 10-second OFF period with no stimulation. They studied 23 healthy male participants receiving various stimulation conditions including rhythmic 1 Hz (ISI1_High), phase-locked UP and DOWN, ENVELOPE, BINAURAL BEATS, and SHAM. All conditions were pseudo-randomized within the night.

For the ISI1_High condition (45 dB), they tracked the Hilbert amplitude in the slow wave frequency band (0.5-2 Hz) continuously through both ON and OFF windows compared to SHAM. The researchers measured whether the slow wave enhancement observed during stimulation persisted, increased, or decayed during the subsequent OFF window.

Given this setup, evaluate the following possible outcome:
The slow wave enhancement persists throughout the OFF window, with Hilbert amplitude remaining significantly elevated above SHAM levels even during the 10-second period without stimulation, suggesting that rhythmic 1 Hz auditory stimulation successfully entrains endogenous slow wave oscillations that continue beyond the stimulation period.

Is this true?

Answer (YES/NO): NO